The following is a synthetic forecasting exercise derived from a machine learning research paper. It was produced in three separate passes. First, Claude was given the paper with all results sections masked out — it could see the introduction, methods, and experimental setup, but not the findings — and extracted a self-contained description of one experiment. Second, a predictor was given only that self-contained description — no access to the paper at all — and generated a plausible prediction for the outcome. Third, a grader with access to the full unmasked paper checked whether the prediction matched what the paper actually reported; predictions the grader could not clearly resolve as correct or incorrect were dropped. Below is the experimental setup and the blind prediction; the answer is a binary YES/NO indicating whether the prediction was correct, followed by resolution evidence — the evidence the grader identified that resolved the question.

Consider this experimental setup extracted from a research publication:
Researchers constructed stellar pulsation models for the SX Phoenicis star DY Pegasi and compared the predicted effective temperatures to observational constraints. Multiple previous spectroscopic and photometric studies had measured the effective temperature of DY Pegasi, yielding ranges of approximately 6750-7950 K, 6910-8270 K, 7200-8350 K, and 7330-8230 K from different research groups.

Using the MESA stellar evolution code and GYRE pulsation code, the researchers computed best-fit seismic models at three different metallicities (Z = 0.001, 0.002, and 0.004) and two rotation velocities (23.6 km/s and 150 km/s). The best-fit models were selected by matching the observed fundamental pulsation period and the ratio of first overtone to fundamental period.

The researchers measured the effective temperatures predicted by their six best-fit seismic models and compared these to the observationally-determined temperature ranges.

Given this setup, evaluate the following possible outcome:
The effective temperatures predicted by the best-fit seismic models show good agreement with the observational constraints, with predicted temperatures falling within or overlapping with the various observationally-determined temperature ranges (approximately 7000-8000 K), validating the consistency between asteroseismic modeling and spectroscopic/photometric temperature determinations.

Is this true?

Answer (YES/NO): NO